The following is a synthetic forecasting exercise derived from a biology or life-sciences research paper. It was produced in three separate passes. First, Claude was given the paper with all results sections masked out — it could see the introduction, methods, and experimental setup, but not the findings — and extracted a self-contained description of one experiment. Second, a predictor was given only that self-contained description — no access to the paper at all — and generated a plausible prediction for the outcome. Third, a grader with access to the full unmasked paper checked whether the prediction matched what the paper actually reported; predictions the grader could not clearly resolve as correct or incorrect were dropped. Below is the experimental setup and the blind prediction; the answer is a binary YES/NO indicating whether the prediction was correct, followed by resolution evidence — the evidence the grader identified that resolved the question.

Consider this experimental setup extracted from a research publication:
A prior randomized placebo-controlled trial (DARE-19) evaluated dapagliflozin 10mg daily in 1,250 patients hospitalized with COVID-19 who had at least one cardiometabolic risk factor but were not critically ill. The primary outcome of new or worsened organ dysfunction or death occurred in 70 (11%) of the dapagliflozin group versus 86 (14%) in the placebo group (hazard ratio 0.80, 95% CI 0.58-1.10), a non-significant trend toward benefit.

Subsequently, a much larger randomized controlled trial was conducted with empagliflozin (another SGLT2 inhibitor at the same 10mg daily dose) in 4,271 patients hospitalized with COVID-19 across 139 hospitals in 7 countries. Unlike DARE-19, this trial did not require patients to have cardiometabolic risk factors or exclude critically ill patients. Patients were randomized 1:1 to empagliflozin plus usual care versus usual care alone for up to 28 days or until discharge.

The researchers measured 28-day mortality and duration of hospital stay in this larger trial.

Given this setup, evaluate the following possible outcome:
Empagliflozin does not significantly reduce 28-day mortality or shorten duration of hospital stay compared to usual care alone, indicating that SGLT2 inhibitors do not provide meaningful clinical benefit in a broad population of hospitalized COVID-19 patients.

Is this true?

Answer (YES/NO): YES